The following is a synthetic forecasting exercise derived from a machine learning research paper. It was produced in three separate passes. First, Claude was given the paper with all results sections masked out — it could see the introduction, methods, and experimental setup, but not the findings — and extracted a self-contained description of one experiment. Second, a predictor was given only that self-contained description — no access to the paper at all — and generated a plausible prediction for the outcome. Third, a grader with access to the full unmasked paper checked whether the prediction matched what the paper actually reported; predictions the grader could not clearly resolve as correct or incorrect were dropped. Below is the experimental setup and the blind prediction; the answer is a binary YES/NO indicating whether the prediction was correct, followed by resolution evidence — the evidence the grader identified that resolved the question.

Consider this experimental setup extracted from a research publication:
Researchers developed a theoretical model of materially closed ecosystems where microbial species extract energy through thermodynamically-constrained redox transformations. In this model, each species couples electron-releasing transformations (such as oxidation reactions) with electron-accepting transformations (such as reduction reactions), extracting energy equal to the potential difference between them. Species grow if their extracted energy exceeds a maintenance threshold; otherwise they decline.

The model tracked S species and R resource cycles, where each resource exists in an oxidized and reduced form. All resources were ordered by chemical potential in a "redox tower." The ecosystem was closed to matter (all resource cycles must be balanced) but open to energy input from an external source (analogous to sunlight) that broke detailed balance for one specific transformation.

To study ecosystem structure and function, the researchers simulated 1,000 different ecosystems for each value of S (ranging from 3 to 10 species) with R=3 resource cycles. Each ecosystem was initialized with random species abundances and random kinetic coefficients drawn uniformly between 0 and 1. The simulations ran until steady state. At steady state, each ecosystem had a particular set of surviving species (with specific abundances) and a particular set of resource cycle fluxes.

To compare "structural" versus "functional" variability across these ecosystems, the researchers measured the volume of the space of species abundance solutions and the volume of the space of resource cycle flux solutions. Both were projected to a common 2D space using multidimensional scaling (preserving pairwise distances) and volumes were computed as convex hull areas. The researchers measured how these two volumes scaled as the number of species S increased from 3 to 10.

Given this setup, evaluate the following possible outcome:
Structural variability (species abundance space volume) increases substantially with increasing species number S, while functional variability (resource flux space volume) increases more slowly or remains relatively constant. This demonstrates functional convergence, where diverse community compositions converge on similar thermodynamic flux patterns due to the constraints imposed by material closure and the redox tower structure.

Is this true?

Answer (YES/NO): YES